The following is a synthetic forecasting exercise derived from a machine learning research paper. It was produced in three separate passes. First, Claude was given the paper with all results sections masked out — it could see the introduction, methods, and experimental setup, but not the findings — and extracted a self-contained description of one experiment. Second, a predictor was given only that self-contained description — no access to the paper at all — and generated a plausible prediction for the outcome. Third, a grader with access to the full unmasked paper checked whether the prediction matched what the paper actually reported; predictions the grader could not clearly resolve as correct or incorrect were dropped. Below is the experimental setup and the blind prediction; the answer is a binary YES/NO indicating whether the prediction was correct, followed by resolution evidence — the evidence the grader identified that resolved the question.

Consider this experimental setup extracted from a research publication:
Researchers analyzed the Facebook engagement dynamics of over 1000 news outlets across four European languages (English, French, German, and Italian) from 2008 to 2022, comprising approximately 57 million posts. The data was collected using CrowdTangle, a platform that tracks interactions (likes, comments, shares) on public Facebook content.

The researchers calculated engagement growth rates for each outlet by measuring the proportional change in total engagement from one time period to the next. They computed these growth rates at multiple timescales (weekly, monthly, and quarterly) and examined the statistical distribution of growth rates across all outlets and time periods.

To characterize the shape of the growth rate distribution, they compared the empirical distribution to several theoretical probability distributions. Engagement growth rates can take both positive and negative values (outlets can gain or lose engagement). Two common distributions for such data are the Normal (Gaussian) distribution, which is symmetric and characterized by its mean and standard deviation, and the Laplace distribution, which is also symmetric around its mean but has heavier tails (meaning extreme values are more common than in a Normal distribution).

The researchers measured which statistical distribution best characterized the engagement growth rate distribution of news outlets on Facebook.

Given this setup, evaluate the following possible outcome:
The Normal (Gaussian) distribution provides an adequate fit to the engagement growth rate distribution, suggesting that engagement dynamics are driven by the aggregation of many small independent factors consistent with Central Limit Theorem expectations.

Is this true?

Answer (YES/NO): NO